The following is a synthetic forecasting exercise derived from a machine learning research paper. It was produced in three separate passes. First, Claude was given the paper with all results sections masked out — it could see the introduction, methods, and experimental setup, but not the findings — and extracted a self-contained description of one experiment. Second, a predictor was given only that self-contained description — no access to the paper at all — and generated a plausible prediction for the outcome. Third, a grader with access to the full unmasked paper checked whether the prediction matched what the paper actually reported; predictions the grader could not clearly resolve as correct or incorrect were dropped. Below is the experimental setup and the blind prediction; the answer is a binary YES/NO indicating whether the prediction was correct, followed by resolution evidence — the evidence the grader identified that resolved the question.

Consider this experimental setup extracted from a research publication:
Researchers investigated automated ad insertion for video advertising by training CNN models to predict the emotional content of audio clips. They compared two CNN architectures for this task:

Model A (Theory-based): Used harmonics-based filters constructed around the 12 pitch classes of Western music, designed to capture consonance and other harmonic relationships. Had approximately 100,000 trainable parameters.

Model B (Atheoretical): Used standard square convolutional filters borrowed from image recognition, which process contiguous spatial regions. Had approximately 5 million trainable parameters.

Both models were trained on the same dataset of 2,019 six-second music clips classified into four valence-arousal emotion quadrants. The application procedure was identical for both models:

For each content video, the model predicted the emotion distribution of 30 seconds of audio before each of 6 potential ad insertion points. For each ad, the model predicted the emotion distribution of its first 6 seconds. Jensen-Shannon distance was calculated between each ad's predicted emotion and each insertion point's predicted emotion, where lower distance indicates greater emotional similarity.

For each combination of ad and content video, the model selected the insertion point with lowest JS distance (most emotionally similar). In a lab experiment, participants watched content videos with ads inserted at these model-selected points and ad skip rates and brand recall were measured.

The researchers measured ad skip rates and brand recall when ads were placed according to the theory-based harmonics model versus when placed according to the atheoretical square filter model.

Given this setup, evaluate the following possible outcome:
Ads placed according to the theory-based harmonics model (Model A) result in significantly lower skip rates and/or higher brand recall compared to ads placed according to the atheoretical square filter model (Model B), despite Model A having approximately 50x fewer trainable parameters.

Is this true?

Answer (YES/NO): NO